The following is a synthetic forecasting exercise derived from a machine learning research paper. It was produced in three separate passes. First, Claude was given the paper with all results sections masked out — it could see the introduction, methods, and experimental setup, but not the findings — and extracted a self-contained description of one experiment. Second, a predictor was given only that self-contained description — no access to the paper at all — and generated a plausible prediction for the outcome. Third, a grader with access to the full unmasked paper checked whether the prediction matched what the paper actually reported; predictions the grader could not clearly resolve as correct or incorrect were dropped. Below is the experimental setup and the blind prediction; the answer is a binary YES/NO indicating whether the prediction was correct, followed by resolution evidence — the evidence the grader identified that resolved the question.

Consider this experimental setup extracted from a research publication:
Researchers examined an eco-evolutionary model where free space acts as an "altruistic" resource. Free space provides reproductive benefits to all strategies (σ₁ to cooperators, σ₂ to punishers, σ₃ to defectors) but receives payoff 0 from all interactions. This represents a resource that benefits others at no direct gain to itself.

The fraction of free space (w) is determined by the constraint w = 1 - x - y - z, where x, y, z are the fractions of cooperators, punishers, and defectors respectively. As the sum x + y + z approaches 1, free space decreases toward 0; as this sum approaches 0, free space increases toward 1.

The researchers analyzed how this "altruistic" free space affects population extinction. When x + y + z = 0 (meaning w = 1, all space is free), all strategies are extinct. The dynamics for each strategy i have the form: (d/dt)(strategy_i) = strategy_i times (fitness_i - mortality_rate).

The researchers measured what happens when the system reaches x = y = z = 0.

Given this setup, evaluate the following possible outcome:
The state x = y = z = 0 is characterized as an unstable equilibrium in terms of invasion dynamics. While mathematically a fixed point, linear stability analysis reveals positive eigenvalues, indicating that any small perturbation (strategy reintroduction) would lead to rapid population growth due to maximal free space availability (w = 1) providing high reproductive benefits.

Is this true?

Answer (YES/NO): NO